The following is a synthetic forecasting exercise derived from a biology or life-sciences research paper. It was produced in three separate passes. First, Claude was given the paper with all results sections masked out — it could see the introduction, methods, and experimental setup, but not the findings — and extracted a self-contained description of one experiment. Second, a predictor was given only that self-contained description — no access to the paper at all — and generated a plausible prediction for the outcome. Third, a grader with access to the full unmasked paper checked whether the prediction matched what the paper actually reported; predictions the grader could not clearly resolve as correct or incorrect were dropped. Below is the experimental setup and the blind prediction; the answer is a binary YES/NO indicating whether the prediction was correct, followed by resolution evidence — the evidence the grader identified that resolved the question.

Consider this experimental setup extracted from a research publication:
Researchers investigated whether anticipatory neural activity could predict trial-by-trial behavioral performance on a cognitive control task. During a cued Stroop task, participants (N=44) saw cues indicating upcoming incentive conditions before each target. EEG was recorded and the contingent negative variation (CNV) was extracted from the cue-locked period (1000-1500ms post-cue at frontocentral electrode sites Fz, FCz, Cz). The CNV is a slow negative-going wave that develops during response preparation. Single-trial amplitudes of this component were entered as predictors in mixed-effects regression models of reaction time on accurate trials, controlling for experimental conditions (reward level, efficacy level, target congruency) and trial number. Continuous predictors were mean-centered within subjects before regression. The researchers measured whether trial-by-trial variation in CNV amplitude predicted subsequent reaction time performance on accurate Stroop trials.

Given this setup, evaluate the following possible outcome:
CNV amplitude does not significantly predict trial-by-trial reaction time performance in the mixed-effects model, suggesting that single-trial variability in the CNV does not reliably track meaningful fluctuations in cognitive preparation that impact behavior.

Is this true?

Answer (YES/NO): NO